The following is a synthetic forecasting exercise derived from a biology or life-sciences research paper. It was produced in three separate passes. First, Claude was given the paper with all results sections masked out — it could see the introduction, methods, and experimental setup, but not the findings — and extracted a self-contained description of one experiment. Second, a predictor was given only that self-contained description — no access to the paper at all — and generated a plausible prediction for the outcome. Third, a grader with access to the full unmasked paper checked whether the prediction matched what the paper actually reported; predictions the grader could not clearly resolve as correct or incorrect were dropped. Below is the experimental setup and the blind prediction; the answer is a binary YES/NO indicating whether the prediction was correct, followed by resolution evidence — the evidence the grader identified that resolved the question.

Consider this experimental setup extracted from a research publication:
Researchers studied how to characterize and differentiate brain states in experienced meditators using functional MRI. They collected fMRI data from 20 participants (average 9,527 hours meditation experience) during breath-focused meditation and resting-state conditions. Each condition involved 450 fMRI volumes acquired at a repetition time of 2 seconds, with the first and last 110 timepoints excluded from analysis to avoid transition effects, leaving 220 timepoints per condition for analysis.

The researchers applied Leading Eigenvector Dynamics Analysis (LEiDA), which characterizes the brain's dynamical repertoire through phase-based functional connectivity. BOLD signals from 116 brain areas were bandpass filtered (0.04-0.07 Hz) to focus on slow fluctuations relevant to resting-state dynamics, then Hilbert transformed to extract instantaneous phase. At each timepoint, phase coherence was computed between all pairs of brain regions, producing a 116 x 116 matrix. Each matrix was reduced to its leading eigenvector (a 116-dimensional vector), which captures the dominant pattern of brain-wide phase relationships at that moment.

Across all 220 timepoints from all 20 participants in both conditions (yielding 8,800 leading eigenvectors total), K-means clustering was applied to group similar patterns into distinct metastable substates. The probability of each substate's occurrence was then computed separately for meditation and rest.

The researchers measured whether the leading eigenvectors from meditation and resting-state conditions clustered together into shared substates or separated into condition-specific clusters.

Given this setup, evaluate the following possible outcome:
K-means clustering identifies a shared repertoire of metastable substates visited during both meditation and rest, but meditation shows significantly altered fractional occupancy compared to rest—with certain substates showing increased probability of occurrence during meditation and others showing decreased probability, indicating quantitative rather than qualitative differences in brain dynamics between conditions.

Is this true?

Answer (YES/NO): YES